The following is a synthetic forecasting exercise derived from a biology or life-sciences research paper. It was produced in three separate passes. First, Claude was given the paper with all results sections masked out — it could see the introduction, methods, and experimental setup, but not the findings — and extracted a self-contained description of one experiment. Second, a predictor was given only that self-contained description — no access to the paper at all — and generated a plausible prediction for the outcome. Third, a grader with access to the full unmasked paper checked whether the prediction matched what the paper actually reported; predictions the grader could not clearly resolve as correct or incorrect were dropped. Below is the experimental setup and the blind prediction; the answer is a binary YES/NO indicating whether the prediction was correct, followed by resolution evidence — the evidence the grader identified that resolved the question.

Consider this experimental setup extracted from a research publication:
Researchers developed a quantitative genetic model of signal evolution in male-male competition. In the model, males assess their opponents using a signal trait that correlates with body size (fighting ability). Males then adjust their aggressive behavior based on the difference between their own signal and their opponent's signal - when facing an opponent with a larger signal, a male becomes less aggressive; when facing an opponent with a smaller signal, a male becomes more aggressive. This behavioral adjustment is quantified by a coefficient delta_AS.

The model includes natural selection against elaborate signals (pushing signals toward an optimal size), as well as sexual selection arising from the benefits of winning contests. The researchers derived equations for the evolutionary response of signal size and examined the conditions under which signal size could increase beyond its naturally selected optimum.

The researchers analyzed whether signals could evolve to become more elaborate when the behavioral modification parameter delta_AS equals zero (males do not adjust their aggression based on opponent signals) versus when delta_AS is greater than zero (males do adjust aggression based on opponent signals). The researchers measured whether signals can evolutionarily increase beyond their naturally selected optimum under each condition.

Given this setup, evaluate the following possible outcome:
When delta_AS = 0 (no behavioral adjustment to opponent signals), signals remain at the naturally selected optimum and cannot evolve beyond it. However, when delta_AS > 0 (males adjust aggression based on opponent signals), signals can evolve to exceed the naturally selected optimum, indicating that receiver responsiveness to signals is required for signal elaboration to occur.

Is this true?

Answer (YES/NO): YES